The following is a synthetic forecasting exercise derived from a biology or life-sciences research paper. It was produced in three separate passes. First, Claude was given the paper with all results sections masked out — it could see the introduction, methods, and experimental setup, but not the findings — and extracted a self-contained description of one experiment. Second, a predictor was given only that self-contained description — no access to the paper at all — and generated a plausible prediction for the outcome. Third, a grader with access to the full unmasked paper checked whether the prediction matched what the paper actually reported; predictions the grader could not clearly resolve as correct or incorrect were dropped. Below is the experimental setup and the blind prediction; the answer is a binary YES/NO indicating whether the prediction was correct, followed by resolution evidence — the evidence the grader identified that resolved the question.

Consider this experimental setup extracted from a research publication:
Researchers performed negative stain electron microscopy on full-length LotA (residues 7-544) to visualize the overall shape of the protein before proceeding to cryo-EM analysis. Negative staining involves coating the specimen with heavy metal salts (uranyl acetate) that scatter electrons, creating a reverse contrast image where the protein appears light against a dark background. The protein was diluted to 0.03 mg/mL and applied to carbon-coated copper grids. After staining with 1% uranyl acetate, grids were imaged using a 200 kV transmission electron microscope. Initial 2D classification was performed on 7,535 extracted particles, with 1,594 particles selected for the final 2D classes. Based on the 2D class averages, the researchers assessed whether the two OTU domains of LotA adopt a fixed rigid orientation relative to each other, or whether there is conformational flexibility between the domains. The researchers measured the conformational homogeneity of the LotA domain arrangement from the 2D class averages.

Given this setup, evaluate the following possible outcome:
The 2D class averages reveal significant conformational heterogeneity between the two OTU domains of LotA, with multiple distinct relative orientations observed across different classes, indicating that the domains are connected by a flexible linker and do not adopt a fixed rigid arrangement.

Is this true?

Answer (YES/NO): YES